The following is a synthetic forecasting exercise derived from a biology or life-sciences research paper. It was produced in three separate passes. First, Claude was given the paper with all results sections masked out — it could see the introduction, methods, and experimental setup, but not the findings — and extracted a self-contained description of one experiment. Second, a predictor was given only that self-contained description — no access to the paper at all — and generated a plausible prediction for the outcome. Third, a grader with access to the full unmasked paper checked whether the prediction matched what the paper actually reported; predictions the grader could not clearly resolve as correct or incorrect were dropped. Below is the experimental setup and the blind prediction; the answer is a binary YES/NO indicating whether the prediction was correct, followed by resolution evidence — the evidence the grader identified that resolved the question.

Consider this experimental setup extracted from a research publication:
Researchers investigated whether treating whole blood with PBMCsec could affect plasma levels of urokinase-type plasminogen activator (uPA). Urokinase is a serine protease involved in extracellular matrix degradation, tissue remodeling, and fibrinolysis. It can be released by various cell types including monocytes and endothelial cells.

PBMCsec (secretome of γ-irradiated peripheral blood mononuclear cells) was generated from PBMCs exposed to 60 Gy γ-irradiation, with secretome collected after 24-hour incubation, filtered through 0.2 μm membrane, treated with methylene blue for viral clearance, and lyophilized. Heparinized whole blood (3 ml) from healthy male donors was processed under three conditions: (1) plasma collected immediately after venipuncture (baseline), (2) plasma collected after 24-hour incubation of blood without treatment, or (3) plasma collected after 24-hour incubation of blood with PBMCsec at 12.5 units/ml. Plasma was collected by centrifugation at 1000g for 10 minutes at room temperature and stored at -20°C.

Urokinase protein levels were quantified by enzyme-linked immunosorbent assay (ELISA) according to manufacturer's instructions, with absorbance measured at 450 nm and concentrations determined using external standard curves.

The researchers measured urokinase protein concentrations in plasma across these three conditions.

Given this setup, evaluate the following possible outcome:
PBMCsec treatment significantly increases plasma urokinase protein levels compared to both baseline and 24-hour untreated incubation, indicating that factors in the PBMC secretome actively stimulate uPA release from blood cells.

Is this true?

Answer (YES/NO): NO